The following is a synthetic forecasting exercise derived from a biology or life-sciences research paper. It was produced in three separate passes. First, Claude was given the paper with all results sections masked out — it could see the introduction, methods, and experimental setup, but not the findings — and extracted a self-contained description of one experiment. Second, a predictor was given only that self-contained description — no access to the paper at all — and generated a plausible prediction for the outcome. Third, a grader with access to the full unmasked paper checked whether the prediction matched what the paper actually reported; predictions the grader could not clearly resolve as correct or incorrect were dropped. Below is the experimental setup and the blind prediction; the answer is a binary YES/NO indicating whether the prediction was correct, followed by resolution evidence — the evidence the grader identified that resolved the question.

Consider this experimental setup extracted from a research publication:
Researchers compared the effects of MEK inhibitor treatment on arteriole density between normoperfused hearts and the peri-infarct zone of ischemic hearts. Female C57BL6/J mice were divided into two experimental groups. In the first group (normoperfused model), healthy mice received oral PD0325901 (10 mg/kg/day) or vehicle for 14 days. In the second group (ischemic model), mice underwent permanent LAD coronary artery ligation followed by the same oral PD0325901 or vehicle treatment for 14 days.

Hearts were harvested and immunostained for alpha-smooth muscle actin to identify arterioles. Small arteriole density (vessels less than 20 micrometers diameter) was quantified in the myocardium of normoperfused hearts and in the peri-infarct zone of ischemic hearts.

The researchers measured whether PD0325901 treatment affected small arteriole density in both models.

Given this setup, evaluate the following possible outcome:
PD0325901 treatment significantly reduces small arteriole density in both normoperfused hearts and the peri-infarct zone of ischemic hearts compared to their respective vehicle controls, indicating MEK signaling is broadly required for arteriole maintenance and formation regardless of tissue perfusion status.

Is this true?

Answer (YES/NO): NO